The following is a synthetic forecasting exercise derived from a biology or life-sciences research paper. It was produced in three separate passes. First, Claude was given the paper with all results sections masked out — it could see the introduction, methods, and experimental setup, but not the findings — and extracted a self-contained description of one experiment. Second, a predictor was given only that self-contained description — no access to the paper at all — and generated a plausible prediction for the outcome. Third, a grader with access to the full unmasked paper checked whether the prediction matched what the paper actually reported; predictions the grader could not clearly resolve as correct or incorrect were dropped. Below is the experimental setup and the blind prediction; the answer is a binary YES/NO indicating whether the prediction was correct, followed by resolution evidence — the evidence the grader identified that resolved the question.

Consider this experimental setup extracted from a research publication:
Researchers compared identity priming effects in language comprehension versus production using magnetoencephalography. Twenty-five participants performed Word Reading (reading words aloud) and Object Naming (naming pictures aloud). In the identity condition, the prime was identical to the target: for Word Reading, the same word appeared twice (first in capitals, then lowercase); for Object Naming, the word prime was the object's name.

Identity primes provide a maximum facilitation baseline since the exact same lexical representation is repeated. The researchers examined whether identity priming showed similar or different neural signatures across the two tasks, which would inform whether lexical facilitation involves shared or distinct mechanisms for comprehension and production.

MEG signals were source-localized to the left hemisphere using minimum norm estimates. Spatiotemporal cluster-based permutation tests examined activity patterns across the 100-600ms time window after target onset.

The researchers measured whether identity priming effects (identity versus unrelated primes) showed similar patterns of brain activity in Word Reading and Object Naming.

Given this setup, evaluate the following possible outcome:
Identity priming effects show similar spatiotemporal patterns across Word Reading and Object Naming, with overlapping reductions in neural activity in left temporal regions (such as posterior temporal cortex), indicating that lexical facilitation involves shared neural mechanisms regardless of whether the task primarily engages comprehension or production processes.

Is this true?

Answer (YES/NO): NO